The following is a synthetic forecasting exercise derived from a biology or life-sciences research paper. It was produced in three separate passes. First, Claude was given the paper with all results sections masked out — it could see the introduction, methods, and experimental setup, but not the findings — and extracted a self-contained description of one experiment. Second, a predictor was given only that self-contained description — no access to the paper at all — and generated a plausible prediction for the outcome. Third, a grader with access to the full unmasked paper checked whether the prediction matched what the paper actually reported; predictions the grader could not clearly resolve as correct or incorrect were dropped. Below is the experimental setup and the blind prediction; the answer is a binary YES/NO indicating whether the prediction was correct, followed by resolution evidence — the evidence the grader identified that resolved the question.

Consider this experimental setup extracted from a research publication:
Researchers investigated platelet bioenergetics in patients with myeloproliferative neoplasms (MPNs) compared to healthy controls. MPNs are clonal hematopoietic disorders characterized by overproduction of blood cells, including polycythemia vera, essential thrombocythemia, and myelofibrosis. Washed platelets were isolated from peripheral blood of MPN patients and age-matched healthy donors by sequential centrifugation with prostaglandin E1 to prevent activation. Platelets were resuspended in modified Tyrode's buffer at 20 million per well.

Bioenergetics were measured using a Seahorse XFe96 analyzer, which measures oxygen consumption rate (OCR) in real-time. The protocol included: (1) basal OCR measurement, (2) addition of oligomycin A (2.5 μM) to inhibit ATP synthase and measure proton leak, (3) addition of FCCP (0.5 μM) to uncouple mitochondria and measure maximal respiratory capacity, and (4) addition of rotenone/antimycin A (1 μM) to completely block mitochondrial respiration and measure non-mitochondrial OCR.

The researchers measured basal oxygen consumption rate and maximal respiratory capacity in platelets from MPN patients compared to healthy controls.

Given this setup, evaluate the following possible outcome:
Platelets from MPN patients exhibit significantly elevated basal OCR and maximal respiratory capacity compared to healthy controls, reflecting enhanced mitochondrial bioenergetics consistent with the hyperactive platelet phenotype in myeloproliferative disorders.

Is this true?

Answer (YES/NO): YES